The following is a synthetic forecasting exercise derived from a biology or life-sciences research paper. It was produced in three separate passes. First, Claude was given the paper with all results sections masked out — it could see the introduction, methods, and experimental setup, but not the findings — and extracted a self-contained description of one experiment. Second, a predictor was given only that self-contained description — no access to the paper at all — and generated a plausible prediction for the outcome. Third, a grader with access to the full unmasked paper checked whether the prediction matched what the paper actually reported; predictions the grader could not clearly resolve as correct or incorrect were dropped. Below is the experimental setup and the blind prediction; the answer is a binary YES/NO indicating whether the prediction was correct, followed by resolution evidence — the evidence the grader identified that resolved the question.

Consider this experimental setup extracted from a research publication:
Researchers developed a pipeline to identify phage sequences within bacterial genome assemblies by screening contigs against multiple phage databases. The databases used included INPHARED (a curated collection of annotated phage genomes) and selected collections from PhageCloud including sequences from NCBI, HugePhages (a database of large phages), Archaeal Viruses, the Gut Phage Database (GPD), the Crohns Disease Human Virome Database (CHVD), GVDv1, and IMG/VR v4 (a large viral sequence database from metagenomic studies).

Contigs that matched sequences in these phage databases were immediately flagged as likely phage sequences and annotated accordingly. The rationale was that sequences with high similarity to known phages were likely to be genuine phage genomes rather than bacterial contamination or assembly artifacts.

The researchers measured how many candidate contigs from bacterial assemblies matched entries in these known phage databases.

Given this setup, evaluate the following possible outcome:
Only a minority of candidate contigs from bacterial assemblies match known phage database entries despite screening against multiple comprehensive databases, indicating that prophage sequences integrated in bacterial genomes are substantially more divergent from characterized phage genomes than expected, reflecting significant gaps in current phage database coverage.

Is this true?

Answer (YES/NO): NO